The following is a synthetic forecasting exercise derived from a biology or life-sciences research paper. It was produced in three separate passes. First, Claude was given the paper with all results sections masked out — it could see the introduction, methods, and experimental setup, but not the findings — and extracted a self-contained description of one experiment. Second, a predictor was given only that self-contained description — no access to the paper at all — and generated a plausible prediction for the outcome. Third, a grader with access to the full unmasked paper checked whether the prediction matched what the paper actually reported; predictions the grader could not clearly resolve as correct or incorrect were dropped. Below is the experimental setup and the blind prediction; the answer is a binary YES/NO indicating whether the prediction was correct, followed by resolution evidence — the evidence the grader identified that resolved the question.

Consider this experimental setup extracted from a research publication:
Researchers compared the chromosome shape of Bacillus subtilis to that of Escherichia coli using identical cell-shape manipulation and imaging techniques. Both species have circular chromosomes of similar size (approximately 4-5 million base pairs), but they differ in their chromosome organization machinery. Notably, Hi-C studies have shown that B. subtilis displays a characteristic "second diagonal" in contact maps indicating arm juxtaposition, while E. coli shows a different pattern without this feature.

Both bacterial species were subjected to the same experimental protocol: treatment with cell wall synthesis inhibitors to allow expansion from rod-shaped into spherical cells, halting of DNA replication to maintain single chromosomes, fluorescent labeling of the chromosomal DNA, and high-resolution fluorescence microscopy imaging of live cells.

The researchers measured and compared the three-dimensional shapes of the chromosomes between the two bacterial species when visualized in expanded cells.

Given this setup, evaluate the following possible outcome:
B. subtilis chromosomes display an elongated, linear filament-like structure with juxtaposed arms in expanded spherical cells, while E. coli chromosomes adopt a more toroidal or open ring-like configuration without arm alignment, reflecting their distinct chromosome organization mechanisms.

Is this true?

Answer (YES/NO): NO